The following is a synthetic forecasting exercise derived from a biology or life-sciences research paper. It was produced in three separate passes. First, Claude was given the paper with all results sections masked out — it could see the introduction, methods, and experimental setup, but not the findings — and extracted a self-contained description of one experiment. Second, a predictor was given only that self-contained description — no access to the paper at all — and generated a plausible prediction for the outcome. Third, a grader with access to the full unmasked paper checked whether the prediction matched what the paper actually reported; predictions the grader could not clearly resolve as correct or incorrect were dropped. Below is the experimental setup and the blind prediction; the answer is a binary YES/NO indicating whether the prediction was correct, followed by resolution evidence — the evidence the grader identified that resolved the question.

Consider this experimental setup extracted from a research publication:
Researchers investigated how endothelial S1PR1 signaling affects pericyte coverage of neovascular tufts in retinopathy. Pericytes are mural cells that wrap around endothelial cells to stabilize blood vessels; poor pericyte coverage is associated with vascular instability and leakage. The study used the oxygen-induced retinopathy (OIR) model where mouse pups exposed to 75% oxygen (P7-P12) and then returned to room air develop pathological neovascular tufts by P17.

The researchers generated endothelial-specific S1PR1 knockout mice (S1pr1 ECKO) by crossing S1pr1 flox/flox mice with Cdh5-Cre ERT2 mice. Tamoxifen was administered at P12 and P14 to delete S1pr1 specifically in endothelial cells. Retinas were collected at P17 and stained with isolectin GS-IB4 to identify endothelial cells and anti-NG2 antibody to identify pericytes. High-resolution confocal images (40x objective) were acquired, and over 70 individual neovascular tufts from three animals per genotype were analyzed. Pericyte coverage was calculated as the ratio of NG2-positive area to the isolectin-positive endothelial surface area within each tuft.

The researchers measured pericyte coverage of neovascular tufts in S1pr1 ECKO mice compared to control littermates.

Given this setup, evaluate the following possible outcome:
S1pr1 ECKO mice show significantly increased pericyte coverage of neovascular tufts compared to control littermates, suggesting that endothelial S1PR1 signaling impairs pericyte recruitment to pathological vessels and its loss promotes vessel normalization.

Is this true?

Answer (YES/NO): NO